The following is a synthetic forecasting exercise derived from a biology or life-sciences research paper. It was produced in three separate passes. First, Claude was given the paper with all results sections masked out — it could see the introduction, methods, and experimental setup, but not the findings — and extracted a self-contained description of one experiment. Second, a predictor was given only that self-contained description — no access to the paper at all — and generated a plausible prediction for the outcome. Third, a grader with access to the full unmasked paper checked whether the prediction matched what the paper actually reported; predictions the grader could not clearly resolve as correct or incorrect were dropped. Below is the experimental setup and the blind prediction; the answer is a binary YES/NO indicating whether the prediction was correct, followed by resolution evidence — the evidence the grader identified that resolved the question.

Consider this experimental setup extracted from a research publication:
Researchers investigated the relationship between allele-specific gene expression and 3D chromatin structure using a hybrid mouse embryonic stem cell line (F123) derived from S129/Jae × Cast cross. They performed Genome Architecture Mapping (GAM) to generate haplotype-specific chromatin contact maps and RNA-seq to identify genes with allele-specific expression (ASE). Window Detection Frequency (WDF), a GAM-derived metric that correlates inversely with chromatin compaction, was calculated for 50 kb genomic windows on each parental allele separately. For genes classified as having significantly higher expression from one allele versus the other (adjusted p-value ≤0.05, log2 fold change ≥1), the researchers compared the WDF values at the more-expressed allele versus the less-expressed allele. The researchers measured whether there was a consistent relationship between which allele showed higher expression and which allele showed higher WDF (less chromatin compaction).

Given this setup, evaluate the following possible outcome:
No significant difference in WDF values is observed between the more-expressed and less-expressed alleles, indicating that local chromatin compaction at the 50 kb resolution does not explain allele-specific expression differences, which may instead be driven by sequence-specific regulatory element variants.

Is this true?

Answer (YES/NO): NO